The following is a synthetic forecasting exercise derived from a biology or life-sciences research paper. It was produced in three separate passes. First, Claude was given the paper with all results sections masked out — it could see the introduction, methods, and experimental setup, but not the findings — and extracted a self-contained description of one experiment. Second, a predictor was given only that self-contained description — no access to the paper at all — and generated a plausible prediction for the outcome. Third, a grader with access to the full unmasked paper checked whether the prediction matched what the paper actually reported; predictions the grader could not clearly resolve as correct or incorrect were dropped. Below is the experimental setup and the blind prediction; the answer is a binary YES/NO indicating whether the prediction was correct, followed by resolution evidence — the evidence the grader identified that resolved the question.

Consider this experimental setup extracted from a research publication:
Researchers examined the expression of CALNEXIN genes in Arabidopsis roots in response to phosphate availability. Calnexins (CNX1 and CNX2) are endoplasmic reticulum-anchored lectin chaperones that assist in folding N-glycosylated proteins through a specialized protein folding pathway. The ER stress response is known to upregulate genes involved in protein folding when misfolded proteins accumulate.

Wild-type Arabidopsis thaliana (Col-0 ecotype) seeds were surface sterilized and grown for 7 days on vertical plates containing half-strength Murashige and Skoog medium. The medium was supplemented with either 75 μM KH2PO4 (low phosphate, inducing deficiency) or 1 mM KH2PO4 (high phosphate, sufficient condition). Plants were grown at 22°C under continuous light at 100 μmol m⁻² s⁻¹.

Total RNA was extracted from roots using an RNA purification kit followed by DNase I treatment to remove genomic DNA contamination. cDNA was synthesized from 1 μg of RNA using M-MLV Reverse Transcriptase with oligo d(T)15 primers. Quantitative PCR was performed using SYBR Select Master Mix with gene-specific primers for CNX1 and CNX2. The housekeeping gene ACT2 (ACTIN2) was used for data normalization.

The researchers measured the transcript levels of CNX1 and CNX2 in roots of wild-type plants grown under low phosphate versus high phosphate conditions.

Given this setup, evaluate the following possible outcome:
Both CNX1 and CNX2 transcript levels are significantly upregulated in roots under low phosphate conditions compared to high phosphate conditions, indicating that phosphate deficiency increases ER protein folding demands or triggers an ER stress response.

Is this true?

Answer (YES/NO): YES